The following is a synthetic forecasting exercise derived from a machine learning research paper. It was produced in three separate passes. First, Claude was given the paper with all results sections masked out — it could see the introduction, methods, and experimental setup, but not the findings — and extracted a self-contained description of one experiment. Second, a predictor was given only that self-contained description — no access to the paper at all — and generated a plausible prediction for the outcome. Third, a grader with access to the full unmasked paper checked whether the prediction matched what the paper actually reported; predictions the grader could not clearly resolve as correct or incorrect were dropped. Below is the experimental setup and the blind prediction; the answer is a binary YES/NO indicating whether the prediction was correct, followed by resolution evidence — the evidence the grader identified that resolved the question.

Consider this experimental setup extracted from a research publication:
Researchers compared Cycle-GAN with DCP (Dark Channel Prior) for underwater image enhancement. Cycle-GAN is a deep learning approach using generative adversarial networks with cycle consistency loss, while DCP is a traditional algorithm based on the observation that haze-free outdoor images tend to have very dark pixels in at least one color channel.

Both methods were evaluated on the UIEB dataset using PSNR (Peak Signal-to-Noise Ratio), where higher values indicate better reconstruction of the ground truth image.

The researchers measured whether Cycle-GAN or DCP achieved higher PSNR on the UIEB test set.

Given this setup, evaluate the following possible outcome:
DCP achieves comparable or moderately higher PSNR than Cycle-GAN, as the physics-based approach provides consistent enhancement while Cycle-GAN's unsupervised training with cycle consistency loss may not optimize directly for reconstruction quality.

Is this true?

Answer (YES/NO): NO